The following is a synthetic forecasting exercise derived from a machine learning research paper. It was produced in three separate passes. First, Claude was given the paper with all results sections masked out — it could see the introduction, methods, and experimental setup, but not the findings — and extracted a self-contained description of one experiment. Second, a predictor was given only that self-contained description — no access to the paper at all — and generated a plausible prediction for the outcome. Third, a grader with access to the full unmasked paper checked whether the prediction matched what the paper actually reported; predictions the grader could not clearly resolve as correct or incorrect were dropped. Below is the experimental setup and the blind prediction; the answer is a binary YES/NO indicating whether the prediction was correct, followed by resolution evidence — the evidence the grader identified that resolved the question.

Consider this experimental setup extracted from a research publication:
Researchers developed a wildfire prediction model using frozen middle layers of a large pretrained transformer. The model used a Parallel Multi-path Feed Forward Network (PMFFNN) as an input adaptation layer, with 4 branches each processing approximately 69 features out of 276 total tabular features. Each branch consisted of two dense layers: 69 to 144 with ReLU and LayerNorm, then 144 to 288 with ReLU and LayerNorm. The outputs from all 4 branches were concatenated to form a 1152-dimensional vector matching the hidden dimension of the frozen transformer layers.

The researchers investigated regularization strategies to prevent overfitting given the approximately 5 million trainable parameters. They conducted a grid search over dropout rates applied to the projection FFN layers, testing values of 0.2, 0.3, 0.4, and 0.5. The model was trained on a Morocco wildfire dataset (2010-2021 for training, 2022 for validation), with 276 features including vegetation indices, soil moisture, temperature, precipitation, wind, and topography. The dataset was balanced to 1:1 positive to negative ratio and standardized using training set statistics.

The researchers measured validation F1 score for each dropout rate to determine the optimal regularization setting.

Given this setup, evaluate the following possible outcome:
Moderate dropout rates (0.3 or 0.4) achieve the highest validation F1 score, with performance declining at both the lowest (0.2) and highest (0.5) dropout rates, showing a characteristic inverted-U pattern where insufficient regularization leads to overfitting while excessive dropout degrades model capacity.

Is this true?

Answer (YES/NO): YES